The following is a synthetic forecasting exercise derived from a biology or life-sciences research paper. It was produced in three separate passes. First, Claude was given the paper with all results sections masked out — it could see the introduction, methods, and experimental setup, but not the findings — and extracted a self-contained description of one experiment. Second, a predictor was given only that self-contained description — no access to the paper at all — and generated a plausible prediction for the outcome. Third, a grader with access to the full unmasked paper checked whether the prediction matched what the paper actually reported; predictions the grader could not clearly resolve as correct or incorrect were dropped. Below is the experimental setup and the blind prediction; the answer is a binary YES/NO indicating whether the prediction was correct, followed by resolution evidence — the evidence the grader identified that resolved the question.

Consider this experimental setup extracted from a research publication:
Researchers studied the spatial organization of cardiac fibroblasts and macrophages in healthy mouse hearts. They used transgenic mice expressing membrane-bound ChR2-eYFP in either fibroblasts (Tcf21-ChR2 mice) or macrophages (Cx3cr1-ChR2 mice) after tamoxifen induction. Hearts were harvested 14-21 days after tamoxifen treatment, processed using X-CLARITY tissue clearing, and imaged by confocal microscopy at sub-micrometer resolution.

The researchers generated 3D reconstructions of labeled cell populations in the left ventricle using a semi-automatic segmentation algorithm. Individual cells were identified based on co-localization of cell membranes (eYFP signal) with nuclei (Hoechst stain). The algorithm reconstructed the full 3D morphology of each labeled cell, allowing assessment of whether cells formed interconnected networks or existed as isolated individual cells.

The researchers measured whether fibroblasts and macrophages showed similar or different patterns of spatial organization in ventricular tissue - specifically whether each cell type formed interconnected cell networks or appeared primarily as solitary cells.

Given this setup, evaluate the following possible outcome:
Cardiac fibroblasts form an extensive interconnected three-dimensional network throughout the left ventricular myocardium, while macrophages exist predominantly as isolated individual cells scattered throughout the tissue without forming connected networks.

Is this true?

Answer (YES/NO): YES